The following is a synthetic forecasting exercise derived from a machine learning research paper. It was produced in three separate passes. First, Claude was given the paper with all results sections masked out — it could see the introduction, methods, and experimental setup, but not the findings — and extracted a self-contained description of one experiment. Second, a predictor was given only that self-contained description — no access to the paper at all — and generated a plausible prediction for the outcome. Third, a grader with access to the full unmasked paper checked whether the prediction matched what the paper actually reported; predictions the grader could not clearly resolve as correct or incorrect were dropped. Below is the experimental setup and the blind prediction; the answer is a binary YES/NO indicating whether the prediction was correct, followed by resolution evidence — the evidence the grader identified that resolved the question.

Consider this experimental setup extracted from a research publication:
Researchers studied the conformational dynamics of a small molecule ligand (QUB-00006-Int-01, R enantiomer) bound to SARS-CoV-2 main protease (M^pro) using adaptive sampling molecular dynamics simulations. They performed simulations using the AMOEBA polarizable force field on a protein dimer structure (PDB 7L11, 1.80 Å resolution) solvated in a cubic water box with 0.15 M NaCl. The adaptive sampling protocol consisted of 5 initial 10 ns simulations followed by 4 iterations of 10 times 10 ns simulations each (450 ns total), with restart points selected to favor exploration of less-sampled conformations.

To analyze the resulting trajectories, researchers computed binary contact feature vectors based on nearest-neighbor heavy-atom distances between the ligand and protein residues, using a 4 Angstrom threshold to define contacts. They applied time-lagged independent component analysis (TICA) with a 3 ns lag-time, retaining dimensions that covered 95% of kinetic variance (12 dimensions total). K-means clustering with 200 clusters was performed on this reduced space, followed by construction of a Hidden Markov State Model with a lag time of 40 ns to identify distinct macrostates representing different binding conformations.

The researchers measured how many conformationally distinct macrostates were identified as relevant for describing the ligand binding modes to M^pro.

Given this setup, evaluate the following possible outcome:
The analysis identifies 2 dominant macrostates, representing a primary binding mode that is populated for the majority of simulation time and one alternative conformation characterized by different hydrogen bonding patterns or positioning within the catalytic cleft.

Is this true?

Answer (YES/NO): NO